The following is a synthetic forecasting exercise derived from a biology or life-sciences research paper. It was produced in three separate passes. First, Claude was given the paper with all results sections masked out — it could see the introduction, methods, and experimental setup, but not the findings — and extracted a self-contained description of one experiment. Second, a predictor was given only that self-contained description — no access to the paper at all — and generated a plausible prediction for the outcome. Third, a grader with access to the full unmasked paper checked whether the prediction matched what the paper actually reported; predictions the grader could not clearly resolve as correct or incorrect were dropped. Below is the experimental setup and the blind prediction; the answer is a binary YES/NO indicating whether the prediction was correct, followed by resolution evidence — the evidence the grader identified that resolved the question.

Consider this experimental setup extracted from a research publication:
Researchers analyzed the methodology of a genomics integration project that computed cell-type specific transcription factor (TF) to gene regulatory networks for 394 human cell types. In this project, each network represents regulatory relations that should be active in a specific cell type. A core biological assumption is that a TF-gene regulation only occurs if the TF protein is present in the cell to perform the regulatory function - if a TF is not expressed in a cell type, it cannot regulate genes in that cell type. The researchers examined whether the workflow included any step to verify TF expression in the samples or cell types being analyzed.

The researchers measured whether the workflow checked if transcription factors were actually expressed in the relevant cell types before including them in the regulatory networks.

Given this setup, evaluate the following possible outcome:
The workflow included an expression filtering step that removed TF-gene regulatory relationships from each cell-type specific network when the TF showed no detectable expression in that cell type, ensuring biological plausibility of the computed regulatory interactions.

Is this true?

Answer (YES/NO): NO